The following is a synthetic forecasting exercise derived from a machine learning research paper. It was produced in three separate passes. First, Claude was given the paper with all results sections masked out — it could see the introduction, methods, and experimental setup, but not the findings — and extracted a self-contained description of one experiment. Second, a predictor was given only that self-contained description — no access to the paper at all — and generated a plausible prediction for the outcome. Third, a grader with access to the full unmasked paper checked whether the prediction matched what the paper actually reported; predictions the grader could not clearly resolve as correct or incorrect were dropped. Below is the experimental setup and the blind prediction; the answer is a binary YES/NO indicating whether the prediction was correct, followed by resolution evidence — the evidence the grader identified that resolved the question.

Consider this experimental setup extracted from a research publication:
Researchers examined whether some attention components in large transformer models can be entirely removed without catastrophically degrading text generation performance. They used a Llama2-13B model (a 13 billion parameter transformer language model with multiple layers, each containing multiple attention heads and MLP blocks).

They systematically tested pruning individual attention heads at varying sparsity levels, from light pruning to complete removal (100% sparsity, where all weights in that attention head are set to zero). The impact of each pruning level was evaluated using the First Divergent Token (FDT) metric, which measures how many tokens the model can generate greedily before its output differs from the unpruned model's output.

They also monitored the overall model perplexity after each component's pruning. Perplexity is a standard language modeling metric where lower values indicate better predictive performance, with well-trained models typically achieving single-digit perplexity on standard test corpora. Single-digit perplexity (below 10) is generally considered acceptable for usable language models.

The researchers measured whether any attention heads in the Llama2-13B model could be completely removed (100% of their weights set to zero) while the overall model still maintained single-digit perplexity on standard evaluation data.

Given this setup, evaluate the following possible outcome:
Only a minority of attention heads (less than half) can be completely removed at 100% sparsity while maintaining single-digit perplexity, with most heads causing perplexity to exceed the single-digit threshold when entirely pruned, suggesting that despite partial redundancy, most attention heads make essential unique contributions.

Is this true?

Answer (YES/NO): YES